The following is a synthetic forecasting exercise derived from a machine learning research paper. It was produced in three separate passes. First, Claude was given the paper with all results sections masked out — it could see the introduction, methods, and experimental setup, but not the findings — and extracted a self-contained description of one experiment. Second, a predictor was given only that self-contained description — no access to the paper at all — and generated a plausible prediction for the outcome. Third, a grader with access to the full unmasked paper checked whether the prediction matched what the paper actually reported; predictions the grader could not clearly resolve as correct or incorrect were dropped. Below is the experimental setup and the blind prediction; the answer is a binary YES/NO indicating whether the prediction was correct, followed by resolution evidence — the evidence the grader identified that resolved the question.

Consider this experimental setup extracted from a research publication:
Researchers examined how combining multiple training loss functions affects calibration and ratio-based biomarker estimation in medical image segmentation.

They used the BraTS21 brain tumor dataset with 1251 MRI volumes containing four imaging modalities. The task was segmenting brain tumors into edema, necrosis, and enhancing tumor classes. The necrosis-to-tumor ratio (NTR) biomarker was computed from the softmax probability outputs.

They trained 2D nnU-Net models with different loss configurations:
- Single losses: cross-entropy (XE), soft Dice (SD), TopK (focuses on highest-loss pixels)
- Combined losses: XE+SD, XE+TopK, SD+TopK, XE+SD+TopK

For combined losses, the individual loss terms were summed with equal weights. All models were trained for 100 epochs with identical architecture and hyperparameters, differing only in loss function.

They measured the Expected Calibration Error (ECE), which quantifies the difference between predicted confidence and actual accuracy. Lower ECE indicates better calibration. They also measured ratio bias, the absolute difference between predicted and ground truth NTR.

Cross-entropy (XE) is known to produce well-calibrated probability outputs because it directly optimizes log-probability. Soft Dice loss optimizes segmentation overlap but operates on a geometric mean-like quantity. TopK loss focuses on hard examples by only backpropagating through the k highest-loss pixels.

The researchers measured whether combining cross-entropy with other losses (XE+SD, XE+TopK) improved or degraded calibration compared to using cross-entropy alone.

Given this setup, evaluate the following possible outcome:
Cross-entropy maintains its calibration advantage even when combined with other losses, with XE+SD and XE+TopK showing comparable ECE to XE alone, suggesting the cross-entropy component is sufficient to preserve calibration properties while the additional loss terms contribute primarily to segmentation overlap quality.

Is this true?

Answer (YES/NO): NO